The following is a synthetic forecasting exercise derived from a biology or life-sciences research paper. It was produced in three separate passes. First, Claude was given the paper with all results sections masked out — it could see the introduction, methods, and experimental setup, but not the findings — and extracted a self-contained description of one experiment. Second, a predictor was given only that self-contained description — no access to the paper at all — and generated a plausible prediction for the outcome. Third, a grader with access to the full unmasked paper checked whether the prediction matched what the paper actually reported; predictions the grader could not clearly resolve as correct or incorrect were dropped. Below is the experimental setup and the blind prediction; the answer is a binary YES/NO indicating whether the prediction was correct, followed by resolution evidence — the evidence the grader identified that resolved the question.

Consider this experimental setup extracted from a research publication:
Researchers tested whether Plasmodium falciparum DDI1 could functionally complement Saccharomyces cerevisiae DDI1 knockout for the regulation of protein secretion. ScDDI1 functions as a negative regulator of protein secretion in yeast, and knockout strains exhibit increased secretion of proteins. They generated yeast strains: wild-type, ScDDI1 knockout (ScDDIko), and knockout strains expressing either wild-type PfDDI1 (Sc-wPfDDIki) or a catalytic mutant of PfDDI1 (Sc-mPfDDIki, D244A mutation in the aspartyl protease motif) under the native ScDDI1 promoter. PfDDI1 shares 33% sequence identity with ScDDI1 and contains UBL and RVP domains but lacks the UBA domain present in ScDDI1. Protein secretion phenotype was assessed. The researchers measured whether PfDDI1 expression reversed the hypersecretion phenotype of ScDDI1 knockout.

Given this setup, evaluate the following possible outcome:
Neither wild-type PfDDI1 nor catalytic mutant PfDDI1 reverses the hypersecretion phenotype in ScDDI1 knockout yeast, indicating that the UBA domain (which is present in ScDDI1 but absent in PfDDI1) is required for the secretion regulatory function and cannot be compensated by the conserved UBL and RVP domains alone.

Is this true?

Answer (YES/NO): NO